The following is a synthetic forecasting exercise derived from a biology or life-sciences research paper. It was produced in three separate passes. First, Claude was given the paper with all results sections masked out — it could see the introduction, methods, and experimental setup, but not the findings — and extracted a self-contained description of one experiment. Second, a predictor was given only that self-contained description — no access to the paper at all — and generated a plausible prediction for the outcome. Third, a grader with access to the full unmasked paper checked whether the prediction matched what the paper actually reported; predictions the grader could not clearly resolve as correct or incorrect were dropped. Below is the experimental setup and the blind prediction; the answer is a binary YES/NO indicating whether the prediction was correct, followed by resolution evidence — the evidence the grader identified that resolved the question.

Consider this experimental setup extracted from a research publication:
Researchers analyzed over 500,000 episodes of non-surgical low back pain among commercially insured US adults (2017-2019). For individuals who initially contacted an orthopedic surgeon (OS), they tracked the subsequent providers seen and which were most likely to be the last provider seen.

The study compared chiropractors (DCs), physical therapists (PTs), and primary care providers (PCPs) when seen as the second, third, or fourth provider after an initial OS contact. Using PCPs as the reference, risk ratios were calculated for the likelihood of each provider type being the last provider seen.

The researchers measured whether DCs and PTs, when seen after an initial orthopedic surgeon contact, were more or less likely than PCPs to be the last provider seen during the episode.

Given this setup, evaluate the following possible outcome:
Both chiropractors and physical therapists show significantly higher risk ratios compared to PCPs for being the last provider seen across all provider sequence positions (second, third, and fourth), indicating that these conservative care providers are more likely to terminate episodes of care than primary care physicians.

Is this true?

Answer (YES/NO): YES